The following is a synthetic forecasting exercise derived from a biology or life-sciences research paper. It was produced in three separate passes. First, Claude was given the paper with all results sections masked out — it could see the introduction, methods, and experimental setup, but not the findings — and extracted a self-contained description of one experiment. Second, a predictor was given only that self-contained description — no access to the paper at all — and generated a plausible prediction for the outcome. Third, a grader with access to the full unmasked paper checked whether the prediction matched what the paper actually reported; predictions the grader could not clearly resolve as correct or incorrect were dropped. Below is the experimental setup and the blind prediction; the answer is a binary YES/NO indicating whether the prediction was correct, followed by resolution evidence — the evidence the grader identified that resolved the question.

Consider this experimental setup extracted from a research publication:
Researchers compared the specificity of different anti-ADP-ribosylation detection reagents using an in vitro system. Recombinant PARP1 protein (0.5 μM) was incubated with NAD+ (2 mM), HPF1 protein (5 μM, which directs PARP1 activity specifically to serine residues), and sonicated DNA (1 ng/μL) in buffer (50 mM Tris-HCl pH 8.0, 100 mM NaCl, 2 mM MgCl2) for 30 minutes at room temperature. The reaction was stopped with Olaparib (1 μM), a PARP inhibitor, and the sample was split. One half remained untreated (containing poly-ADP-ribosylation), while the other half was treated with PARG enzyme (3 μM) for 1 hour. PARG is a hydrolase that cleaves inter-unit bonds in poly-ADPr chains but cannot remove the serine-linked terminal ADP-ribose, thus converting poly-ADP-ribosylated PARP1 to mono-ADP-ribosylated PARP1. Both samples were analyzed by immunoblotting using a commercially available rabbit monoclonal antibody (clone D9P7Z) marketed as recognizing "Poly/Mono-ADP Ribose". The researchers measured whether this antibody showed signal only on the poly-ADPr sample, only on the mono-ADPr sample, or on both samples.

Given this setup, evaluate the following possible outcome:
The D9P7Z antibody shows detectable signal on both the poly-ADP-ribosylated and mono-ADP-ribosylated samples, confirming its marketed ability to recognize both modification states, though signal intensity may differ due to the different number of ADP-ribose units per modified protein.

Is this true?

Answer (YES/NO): YES